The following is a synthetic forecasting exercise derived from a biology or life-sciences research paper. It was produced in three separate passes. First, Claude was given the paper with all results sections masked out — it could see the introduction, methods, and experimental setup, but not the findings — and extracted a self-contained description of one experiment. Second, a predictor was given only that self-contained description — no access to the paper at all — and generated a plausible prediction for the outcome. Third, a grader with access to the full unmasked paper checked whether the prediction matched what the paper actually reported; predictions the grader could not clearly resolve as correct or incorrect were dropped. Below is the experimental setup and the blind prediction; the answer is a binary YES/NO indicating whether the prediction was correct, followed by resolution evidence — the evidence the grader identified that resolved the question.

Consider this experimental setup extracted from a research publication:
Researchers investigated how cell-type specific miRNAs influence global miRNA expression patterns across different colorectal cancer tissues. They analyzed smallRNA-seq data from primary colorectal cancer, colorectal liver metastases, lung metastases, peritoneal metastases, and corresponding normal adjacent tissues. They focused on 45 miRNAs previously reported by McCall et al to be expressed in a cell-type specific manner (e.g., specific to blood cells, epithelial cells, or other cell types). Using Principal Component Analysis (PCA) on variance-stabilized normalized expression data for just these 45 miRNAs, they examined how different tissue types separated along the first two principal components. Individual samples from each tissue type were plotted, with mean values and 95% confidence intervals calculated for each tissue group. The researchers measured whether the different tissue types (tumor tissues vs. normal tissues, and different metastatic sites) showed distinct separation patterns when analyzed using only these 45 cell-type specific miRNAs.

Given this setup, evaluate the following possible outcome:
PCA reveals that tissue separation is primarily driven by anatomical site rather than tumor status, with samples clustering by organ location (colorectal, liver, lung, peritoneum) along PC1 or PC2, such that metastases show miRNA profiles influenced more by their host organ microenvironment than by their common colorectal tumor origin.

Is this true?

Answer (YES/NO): NO